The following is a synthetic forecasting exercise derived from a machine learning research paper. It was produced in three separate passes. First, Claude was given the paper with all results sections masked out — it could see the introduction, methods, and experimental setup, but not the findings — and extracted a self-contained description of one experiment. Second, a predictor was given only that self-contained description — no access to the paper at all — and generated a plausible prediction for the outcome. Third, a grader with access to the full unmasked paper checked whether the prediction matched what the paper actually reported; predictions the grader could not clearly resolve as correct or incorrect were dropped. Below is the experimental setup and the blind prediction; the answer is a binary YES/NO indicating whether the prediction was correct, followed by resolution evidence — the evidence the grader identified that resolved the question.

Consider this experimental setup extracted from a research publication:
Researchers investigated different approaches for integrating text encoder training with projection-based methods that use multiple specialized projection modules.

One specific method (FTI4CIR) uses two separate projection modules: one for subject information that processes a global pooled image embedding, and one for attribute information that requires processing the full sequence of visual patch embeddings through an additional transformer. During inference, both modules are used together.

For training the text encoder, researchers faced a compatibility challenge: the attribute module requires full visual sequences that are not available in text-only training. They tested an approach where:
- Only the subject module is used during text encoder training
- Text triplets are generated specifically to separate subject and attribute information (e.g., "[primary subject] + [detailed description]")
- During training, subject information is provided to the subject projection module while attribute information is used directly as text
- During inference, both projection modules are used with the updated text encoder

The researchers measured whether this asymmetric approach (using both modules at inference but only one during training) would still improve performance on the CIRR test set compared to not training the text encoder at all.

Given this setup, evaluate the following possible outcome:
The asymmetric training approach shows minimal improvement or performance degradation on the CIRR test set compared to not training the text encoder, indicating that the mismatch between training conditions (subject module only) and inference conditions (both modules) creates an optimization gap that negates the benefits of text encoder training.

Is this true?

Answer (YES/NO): NO